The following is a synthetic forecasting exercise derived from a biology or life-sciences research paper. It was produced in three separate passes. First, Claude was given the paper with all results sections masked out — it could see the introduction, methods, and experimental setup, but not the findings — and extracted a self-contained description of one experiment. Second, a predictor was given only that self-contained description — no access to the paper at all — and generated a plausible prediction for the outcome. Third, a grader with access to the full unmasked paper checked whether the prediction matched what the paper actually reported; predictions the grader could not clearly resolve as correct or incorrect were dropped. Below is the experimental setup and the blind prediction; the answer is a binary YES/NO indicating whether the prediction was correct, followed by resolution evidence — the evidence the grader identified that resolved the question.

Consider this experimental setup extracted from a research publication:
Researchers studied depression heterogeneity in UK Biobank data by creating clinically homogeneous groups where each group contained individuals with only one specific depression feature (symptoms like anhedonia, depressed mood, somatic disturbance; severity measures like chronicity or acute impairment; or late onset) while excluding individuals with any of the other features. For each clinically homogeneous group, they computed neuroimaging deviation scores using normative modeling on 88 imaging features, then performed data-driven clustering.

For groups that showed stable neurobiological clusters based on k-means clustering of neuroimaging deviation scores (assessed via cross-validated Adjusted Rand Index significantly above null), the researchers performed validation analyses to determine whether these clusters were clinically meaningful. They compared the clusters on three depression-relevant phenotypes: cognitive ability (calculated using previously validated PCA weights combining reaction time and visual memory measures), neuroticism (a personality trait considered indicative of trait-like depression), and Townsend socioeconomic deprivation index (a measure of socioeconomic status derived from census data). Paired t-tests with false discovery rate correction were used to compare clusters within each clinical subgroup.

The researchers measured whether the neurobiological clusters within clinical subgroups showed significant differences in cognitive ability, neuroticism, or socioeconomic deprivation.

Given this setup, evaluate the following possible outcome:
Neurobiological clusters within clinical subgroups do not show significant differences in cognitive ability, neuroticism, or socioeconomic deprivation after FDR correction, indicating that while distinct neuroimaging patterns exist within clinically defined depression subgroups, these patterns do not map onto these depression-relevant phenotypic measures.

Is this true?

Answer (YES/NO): NO